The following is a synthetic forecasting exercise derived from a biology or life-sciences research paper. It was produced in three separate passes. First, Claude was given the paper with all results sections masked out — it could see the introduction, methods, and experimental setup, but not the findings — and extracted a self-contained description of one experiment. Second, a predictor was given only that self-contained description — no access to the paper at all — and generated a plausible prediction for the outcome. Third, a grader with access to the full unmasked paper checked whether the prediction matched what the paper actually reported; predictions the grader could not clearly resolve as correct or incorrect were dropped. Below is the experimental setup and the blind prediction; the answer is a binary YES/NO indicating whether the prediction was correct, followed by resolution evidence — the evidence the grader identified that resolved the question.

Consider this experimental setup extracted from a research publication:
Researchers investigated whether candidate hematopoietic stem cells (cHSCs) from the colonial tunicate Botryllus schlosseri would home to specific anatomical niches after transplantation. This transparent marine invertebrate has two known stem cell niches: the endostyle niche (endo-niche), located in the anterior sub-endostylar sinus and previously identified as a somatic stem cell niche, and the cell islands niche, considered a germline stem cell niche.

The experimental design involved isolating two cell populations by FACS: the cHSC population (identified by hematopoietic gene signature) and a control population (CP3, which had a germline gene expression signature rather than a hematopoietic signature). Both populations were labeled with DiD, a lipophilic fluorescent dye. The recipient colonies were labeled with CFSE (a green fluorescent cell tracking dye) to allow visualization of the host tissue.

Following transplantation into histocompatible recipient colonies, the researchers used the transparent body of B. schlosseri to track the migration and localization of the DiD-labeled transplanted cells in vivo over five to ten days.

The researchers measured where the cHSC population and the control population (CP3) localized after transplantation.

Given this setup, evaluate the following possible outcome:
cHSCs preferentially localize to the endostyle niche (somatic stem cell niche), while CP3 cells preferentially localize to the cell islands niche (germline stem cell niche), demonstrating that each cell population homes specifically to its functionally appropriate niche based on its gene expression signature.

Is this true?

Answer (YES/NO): YES